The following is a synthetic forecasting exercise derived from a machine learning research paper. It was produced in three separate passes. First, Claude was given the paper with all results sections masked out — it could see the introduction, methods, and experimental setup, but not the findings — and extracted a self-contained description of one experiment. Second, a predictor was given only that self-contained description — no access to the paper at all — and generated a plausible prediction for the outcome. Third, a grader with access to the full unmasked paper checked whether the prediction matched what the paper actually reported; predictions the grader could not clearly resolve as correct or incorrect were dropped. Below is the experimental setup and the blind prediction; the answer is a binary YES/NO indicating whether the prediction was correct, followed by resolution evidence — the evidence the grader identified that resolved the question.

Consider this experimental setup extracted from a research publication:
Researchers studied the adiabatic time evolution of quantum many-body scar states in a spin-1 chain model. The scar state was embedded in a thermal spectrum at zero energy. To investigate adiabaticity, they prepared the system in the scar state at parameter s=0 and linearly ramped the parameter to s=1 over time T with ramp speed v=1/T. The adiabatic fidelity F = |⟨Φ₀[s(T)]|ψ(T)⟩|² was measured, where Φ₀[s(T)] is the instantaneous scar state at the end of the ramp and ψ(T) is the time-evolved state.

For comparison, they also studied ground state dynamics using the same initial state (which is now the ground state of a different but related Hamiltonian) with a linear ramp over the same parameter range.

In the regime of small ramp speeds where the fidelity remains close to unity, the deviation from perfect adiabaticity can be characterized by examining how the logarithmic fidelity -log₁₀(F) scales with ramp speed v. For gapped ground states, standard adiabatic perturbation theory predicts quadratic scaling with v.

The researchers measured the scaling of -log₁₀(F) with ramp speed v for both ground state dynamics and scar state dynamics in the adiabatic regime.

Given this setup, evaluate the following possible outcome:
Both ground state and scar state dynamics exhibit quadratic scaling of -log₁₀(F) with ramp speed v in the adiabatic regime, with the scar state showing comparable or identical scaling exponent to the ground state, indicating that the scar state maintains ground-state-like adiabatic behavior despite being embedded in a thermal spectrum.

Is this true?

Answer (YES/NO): NO